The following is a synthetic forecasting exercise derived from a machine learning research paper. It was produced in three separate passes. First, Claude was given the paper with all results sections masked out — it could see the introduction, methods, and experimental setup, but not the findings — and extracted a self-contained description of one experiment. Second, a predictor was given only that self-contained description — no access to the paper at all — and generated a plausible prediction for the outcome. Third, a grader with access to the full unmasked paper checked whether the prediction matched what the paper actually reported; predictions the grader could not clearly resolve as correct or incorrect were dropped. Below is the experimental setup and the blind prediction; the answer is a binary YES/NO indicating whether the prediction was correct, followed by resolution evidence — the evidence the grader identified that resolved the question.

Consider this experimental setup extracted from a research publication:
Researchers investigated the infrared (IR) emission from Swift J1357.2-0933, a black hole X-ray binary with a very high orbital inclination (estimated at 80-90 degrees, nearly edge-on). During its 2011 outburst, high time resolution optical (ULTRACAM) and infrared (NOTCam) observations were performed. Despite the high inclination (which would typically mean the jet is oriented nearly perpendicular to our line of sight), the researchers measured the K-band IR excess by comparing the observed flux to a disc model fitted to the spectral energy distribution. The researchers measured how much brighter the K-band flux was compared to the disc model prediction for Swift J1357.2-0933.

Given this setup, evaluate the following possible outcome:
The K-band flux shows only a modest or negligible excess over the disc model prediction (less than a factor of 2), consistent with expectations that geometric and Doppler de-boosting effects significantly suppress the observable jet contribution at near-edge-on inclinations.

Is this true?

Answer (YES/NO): NO